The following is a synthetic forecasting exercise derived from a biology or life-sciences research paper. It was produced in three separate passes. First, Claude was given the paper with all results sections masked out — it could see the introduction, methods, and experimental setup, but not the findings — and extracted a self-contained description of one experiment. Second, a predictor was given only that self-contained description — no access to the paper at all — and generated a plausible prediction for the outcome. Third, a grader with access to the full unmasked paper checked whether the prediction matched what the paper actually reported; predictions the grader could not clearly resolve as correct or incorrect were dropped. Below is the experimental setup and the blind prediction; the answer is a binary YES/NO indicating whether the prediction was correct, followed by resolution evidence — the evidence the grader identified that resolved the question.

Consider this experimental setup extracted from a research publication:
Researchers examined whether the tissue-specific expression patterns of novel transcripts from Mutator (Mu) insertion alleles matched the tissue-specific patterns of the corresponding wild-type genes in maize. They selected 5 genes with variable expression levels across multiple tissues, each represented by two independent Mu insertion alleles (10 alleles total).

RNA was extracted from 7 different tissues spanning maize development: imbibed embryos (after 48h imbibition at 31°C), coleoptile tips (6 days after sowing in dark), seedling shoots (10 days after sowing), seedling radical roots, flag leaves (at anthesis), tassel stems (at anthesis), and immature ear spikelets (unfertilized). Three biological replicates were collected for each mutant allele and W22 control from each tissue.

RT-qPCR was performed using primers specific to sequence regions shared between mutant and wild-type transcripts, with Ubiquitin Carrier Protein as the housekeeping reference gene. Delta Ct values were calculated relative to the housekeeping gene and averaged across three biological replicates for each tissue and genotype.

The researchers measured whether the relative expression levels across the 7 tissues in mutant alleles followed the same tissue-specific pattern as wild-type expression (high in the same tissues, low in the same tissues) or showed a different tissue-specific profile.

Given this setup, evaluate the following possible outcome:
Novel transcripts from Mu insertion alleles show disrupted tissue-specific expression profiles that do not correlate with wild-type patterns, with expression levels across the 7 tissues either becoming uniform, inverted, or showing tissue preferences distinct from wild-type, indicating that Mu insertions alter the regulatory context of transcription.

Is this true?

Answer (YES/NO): NO